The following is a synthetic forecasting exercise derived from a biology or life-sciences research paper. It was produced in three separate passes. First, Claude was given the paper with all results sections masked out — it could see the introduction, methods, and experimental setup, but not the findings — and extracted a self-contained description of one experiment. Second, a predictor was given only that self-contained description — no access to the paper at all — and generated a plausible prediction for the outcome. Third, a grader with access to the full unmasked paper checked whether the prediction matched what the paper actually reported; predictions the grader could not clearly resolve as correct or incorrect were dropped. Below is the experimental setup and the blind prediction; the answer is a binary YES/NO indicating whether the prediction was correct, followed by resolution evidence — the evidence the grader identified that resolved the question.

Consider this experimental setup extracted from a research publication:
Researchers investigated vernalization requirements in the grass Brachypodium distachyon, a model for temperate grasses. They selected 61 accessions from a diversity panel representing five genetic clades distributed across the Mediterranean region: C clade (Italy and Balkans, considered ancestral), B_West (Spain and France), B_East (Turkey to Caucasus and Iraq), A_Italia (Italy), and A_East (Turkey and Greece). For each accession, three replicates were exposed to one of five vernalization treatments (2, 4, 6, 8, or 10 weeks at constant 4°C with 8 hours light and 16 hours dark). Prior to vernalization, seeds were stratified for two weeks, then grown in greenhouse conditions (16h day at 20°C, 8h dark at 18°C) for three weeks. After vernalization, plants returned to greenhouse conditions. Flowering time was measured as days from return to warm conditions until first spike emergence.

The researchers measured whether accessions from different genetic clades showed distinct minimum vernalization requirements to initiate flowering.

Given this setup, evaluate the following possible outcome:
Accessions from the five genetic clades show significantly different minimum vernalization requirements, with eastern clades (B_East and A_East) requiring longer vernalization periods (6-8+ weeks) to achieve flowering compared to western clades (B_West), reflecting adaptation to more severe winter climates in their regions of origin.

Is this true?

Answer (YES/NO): NO